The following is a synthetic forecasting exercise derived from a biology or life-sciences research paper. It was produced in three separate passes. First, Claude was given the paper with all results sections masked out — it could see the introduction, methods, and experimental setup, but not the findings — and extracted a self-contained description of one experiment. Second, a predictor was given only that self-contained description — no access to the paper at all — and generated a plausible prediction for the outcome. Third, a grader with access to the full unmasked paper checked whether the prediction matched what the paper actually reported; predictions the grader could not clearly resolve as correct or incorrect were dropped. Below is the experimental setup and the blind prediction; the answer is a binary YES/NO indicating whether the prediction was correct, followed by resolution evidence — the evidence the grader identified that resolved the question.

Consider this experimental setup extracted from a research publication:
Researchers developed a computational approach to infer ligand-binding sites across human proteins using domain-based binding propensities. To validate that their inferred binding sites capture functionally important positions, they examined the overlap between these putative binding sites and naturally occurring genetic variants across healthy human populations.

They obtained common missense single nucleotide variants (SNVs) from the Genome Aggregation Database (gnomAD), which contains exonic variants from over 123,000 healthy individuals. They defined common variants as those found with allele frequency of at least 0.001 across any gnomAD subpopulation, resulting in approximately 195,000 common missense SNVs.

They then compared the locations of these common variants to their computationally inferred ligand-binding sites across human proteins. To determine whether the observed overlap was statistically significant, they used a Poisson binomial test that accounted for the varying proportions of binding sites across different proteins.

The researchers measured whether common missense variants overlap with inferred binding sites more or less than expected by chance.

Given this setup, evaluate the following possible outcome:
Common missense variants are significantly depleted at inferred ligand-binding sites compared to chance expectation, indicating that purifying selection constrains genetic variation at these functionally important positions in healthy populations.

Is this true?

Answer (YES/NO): YES